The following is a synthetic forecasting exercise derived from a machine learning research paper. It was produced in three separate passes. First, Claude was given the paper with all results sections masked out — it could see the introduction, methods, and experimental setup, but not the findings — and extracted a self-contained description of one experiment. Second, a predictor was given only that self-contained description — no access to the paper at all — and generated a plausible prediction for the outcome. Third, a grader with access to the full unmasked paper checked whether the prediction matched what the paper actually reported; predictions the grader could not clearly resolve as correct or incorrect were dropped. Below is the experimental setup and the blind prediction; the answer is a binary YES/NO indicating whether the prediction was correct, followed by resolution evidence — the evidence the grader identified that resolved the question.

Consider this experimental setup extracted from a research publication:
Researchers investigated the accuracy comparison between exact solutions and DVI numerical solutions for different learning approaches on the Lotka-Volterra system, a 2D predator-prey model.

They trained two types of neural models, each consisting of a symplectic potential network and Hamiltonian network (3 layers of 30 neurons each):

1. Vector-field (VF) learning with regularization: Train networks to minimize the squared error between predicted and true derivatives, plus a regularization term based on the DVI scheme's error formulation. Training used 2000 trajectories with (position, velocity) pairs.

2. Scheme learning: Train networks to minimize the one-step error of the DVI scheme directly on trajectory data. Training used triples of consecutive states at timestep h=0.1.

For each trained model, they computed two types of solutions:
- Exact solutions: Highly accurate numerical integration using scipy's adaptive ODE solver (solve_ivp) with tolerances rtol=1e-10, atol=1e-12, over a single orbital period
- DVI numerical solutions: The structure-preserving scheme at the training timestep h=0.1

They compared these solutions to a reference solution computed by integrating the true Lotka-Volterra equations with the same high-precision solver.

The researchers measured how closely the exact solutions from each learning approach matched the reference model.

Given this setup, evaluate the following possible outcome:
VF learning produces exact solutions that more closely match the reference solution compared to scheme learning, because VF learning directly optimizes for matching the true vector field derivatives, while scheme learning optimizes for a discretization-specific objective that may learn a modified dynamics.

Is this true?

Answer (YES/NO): YES